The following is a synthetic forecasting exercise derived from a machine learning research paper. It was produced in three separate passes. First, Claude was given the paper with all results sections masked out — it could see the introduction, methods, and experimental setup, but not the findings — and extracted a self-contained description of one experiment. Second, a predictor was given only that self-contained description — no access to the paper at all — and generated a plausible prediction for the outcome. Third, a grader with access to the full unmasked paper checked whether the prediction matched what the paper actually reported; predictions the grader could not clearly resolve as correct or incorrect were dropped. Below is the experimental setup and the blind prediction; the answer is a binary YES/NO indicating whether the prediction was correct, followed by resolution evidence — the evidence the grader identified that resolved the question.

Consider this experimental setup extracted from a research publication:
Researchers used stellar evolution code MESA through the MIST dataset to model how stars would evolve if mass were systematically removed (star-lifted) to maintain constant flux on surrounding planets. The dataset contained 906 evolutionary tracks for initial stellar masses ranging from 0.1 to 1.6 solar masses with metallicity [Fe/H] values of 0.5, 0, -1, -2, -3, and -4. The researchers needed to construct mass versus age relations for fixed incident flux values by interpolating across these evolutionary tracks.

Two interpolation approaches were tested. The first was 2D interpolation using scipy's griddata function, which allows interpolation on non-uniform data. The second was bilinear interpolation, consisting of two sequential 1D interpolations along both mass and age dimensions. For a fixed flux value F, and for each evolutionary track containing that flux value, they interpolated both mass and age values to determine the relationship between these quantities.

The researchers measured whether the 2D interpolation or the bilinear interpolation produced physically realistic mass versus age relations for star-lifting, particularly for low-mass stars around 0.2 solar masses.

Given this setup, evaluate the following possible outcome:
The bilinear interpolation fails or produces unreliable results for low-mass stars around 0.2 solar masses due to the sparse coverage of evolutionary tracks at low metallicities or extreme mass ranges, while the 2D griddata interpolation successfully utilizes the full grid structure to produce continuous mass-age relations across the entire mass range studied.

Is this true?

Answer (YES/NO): NO